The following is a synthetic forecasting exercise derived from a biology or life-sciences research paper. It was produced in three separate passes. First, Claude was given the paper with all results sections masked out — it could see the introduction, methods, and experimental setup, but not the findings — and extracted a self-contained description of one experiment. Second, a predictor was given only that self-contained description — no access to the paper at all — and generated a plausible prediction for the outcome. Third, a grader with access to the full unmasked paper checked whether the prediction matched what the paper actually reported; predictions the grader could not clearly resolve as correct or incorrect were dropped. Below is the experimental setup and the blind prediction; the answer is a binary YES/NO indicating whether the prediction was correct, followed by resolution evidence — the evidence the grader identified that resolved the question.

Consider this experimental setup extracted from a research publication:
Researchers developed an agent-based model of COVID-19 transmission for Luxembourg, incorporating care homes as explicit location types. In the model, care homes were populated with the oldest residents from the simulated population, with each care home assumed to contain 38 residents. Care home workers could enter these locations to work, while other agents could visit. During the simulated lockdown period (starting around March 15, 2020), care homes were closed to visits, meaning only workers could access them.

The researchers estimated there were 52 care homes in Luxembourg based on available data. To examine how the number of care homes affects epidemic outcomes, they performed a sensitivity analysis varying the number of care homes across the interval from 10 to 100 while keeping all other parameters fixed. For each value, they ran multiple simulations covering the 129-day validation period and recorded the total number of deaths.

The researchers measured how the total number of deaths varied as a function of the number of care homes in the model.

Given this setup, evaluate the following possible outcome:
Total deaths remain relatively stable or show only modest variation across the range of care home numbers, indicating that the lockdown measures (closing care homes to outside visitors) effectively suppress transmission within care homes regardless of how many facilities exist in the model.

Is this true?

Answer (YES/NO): NO